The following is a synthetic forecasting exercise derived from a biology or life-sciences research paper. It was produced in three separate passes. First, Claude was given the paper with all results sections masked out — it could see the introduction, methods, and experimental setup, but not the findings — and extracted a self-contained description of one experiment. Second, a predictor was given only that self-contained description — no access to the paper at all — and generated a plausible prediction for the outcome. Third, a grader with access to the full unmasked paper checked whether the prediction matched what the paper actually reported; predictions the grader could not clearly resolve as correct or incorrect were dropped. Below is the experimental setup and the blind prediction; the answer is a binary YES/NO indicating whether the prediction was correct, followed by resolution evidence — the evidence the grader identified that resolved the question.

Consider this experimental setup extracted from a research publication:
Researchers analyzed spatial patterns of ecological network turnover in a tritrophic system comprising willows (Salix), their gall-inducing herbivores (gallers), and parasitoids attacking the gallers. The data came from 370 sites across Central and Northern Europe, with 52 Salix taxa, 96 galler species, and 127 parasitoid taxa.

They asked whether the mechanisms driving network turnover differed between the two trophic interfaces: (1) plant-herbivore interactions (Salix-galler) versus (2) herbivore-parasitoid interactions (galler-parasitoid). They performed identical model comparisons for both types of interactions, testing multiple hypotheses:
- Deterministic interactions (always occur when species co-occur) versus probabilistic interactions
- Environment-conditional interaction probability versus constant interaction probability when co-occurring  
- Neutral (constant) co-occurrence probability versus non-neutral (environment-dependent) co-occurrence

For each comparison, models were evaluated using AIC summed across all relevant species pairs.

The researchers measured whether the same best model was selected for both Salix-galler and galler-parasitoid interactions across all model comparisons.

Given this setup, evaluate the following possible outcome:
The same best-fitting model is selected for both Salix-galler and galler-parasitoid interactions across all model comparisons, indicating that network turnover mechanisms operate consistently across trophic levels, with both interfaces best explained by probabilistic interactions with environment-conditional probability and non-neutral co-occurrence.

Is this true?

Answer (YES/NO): NO